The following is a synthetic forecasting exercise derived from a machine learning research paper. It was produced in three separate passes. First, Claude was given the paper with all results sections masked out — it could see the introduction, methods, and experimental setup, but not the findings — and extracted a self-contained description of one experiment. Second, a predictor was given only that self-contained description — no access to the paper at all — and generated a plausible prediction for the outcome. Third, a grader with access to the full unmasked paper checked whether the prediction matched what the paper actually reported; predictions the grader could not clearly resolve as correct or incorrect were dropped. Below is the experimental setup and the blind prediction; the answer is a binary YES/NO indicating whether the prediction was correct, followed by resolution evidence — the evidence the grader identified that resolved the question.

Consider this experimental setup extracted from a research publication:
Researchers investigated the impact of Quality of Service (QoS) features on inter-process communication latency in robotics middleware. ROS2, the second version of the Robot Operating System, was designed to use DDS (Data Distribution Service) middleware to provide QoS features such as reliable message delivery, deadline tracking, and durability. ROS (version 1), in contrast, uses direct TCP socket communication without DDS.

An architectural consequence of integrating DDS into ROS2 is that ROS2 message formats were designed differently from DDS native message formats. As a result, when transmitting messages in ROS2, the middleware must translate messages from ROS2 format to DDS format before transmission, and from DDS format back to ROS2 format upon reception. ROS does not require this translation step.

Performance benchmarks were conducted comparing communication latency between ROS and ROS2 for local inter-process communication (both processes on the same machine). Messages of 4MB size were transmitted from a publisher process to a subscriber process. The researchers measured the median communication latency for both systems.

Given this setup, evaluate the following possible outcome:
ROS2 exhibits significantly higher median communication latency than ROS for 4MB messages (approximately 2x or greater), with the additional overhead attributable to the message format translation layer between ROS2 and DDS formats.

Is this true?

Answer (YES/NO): YES